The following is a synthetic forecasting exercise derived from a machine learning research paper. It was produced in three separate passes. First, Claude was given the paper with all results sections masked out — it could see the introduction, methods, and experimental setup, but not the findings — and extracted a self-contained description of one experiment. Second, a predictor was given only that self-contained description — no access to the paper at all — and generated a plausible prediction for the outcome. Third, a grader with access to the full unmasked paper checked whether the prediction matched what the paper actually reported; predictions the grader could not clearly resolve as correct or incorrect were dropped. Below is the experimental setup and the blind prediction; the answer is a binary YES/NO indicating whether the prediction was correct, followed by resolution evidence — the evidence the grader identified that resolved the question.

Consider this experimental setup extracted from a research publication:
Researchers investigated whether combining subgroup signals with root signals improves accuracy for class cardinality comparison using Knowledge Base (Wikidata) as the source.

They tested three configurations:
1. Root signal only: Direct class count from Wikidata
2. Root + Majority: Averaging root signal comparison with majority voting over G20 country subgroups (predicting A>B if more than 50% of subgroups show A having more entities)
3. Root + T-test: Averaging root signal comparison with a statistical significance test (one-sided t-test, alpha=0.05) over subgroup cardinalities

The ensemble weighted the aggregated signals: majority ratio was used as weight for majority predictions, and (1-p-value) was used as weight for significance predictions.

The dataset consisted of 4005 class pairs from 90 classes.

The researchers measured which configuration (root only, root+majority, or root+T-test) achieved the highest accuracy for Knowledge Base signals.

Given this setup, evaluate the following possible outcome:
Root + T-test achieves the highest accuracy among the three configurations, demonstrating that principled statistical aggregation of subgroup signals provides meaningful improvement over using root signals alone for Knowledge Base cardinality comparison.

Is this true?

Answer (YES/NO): YES